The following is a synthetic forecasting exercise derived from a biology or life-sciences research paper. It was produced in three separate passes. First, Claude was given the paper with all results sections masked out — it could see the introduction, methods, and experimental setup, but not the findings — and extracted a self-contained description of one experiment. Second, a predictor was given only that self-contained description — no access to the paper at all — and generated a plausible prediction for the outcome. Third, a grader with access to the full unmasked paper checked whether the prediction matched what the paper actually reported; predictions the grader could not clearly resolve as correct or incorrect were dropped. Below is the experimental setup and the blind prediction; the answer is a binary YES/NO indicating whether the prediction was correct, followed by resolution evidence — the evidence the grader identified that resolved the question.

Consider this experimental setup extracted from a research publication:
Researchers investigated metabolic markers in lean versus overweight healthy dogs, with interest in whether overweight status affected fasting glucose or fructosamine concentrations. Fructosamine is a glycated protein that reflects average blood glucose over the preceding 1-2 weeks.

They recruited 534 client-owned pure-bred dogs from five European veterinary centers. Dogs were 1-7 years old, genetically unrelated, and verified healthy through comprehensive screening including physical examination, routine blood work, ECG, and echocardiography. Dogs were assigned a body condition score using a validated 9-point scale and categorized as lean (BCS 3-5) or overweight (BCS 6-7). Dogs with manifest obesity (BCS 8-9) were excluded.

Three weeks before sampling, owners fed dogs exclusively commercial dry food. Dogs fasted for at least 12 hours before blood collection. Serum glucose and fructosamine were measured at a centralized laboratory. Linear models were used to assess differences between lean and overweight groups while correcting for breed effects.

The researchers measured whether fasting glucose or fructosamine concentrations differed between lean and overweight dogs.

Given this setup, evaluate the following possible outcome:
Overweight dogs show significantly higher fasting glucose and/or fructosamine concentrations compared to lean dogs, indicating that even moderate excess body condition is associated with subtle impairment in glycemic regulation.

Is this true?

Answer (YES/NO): NO